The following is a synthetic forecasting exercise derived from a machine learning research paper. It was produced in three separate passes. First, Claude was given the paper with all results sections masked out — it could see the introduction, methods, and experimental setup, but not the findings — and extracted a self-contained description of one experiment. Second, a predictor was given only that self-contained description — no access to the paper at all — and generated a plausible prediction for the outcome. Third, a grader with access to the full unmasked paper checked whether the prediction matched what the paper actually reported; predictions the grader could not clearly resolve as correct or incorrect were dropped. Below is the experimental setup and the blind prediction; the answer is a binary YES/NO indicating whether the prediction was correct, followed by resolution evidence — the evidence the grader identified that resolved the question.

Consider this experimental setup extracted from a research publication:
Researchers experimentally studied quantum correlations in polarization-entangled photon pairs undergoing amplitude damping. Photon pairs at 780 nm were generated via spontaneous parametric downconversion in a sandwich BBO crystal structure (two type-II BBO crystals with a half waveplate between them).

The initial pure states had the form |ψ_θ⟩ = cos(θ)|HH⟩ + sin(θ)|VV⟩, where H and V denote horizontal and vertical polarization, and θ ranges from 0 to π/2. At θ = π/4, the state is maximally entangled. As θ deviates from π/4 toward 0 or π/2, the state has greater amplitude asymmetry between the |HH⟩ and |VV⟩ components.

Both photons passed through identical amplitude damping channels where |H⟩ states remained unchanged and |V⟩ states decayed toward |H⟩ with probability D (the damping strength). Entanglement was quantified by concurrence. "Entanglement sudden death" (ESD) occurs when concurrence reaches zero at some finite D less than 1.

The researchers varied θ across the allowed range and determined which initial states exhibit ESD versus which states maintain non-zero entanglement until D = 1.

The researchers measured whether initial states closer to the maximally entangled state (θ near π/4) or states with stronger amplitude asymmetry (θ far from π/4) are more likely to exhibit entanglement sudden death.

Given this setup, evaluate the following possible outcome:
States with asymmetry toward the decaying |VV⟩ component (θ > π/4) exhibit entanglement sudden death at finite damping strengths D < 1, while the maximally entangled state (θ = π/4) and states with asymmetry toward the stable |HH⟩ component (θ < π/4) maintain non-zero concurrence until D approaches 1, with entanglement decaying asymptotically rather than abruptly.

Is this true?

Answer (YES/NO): YES